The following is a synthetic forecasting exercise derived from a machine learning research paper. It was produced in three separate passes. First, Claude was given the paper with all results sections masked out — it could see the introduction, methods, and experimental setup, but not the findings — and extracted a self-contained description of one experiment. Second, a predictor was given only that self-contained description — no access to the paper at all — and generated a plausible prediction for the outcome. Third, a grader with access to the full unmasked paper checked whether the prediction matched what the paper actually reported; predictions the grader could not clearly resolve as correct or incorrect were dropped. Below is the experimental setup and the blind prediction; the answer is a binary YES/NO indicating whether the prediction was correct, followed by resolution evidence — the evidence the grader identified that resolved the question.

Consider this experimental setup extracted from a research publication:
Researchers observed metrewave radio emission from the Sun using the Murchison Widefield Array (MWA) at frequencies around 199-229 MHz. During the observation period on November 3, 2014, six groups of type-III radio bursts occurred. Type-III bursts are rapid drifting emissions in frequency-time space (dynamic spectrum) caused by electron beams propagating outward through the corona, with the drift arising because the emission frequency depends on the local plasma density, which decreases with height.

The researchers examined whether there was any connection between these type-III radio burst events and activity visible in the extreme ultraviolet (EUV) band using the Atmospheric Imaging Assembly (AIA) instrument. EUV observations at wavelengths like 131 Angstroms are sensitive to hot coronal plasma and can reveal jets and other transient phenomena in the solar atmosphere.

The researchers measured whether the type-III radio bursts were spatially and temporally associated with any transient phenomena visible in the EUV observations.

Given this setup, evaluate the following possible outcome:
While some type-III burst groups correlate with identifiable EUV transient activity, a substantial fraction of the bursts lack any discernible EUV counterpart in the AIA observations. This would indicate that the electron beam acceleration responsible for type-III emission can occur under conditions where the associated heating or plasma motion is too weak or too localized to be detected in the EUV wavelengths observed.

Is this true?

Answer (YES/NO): NO